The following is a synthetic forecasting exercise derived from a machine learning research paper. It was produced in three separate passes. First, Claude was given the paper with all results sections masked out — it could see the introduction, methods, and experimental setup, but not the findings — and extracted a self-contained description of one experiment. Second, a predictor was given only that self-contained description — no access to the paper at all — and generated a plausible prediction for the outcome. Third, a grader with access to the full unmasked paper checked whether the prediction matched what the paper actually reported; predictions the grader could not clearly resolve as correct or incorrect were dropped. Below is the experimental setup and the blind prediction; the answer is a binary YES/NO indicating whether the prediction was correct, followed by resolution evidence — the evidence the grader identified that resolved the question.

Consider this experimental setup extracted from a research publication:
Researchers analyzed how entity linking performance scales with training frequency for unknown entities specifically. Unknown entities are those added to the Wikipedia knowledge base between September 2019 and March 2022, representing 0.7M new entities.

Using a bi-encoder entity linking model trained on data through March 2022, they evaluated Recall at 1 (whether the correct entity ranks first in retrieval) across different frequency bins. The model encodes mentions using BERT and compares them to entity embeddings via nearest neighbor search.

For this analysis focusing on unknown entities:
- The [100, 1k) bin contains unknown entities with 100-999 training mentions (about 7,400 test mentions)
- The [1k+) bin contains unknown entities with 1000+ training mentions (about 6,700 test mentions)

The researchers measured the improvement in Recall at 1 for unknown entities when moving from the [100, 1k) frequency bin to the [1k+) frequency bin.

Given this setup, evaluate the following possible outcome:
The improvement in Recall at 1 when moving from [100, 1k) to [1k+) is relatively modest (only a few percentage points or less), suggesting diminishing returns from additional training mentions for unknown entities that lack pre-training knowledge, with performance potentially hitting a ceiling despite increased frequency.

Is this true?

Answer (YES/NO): NO